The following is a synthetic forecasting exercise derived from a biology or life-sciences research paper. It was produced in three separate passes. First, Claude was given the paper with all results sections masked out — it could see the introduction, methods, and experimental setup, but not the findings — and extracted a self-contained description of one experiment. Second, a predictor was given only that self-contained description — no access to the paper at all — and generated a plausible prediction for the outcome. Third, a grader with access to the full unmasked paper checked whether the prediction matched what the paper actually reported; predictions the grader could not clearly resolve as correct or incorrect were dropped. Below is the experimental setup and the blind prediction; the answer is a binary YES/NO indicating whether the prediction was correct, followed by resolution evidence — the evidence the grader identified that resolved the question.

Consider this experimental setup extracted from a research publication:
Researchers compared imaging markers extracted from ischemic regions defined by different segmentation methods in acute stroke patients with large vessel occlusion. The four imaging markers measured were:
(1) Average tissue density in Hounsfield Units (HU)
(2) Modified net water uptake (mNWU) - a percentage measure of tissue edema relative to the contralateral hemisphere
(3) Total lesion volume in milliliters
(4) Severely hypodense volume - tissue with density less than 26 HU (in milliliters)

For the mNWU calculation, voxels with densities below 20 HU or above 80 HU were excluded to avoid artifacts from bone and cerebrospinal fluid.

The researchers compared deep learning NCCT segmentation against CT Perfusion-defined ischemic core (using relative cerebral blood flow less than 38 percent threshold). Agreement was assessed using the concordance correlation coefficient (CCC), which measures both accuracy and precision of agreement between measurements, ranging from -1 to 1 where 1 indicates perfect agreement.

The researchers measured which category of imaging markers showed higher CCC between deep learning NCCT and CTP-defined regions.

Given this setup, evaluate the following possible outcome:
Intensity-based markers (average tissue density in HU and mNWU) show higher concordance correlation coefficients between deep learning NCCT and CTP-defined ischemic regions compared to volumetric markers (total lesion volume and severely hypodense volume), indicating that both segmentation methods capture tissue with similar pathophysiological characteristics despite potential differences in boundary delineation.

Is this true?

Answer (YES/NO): NO